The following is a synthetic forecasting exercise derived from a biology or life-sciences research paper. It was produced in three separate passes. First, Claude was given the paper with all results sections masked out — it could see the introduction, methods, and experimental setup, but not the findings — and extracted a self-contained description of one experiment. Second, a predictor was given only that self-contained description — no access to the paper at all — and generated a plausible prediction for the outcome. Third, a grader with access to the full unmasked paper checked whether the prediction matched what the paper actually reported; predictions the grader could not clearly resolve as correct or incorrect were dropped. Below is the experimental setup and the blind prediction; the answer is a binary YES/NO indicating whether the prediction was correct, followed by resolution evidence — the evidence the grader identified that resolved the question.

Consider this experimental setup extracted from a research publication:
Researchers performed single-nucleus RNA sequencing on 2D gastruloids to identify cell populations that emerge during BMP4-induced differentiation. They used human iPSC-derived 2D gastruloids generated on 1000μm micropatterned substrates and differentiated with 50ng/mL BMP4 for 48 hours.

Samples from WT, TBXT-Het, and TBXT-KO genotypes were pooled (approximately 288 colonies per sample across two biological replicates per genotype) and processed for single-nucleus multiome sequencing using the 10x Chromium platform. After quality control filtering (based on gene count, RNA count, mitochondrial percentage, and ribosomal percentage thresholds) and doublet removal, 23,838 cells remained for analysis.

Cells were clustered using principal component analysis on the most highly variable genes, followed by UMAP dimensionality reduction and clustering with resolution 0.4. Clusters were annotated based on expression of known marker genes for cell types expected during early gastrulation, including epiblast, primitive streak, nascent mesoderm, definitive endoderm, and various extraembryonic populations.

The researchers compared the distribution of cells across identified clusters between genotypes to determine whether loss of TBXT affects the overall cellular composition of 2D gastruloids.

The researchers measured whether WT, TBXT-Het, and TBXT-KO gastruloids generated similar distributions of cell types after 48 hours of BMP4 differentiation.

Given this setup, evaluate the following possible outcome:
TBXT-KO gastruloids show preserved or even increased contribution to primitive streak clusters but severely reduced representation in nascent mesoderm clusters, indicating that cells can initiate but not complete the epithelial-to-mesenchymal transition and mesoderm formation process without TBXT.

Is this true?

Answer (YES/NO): NO